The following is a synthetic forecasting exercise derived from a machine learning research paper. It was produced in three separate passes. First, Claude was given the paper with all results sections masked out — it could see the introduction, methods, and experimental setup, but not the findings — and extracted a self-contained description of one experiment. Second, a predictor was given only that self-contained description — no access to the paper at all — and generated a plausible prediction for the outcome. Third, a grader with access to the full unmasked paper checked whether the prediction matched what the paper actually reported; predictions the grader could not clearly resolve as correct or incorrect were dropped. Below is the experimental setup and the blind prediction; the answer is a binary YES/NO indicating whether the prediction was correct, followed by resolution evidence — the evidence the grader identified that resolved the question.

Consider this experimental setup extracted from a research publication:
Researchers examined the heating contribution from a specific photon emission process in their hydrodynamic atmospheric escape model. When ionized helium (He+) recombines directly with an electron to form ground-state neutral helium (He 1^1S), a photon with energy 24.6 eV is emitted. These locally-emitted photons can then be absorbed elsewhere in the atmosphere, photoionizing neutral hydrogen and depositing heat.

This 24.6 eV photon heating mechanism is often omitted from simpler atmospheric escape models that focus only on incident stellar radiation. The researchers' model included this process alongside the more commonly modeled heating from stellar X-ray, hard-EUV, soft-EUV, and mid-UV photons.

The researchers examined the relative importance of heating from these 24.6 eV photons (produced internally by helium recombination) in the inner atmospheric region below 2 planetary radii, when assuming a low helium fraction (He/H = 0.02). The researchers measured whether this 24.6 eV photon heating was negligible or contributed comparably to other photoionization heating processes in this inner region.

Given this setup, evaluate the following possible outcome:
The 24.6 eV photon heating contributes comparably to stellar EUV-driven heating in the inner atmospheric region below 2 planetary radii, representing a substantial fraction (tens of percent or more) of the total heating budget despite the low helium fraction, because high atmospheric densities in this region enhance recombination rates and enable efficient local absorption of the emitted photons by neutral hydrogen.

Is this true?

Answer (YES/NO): YES